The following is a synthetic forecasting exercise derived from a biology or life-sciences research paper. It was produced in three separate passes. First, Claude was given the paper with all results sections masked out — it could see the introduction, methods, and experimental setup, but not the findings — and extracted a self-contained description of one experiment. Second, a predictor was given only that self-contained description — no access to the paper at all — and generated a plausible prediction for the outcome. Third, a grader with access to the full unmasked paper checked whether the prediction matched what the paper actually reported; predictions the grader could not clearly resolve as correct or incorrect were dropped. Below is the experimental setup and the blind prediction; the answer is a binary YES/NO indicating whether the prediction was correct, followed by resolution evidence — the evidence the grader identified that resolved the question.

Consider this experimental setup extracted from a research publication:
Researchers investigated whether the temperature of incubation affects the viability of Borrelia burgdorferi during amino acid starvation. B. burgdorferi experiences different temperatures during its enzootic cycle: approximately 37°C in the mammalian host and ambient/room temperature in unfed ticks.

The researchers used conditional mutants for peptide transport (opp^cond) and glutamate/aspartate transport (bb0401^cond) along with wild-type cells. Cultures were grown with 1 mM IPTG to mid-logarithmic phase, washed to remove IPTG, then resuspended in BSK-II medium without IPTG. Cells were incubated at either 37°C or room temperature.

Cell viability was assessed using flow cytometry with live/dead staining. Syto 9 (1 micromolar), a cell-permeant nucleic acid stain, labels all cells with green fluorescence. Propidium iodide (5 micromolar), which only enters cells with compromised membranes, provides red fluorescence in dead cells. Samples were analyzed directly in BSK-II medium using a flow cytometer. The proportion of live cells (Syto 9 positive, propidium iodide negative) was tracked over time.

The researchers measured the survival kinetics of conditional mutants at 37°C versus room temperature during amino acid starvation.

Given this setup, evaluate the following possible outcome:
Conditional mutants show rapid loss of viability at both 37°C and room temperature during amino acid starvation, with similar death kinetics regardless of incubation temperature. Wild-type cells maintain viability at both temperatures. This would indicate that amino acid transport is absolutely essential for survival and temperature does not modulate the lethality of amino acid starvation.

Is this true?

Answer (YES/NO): NO